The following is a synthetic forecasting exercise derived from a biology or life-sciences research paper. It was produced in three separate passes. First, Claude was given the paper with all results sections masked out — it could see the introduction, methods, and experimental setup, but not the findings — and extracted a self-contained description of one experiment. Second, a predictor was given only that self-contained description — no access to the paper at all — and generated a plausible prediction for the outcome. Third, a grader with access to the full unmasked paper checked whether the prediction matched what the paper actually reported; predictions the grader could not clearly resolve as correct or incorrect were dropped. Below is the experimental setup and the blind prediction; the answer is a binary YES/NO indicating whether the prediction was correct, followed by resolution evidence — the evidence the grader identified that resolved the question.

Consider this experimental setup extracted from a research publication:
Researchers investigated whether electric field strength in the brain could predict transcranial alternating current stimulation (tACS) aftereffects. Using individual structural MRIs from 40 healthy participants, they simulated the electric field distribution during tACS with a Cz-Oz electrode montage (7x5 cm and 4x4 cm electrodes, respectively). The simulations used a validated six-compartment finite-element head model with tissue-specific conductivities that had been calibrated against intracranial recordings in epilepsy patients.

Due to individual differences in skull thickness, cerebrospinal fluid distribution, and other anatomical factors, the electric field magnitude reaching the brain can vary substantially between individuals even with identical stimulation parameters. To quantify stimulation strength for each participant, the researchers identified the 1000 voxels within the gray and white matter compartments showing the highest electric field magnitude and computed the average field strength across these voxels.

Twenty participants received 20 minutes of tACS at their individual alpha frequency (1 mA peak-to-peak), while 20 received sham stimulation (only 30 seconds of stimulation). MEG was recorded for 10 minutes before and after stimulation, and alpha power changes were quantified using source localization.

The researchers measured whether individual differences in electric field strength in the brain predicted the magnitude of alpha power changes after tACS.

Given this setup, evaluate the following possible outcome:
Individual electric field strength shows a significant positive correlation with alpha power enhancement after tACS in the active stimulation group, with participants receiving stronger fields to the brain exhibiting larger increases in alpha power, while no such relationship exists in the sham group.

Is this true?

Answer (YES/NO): NO